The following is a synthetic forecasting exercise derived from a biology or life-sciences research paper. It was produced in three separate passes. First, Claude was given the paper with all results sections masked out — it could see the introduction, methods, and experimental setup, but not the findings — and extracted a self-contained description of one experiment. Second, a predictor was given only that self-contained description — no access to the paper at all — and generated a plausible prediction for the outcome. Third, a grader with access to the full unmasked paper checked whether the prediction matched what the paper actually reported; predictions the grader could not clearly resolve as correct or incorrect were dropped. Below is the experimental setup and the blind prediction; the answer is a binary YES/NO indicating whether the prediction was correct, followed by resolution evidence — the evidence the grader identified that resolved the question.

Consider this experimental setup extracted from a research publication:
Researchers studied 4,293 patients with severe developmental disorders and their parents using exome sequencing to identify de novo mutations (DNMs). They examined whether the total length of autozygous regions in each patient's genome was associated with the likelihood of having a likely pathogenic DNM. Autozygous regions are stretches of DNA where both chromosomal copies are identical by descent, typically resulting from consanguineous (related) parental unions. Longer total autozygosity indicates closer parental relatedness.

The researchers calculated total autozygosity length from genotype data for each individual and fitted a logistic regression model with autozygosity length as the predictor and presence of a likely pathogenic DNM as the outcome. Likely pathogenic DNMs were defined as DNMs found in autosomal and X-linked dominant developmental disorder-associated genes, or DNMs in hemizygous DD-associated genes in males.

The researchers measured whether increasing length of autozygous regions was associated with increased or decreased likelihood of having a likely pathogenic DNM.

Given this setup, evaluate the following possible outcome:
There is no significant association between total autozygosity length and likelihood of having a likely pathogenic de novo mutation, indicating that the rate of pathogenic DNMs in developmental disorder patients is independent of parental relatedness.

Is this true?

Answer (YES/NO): NO